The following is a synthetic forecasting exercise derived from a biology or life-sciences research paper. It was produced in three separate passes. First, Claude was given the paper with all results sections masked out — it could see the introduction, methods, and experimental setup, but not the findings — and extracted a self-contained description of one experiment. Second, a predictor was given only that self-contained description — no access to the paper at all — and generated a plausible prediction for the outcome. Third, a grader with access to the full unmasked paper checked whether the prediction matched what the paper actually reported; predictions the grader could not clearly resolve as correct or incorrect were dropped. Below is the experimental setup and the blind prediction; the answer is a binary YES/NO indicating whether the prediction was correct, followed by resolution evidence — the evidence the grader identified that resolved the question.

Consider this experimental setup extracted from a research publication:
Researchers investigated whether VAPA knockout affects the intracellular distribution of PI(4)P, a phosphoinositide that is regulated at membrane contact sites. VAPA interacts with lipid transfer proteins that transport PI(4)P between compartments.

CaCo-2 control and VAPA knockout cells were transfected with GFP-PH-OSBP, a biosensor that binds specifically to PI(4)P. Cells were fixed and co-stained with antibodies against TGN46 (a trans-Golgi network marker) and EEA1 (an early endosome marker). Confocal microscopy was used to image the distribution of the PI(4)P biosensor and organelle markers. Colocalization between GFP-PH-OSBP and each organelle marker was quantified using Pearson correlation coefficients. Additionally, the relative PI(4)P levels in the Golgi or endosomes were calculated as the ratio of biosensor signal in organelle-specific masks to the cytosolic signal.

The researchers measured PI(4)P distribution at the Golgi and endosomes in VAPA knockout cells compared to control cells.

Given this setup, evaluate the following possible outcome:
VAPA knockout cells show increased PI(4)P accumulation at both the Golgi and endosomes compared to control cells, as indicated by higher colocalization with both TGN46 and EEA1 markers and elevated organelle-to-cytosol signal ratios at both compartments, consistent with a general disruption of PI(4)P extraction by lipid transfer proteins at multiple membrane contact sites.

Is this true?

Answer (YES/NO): NO